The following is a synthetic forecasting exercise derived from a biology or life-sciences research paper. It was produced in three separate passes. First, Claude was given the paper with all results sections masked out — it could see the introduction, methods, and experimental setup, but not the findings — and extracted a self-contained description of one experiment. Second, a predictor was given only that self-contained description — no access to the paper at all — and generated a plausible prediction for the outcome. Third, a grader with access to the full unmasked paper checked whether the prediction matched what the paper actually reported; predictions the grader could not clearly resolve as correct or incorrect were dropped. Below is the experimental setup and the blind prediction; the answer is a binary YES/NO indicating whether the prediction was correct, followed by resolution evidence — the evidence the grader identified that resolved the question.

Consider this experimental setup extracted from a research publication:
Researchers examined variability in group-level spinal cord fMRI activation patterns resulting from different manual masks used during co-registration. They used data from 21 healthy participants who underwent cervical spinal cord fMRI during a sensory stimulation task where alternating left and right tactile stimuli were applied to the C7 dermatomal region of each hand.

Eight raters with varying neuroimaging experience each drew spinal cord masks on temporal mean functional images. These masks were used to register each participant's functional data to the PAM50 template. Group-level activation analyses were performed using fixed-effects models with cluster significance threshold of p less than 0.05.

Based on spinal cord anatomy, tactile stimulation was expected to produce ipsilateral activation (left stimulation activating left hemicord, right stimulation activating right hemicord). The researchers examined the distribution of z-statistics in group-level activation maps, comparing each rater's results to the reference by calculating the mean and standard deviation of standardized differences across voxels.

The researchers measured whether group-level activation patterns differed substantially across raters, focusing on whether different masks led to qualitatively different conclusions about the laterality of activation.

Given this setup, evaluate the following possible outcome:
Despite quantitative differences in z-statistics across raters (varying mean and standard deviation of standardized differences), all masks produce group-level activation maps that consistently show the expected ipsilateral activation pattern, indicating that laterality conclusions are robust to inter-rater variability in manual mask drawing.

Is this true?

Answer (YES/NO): YES